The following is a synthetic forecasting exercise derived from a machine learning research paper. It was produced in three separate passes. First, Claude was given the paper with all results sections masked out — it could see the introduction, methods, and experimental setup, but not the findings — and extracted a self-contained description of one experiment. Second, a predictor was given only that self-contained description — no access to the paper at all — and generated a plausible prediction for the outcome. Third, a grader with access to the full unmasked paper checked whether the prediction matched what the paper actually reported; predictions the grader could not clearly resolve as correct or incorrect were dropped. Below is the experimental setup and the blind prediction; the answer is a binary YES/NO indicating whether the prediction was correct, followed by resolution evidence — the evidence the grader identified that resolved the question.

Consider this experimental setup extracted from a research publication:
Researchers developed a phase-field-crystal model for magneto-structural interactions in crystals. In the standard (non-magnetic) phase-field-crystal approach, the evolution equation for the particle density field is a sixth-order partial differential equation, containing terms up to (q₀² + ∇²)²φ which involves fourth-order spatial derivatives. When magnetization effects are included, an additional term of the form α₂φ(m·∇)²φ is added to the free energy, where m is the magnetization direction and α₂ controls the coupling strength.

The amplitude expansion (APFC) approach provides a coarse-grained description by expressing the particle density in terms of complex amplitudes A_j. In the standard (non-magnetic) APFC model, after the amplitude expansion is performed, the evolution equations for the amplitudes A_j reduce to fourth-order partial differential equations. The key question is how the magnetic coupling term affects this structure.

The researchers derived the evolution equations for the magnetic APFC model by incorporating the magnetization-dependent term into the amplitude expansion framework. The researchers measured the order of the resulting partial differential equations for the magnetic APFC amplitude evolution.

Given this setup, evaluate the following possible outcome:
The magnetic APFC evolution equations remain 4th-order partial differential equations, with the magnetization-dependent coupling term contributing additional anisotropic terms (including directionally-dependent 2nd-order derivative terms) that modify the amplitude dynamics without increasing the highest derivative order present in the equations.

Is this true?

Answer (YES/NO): YES